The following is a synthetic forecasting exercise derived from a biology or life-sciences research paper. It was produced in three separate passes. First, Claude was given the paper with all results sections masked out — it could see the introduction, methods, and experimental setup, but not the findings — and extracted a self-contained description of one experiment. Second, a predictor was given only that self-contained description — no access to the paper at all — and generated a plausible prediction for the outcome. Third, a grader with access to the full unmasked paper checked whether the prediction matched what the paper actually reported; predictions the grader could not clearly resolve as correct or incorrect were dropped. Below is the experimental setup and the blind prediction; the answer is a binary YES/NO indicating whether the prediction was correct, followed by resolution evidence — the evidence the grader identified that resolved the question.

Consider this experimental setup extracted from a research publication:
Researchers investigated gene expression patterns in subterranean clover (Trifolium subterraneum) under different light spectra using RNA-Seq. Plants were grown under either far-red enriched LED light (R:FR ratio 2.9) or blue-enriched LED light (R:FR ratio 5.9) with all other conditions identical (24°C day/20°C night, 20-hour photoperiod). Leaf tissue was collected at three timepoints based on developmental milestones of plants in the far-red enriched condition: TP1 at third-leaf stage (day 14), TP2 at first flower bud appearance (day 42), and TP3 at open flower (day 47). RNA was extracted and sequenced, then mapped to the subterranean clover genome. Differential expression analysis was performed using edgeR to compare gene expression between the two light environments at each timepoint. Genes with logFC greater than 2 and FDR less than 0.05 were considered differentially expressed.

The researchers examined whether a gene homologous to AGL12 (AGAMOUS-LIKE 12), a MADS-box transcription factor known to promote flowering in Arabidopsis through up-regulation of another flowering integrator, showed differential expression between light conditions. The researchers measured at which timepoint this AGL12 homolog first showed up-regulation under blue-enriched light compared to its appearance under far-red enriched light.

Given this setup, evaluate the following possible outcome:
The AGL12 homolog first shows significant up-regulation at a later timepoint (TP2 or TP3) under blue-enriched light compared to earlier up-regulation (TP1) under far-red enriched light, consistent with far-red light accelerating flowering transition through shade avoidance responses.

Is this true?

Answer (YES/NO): YES